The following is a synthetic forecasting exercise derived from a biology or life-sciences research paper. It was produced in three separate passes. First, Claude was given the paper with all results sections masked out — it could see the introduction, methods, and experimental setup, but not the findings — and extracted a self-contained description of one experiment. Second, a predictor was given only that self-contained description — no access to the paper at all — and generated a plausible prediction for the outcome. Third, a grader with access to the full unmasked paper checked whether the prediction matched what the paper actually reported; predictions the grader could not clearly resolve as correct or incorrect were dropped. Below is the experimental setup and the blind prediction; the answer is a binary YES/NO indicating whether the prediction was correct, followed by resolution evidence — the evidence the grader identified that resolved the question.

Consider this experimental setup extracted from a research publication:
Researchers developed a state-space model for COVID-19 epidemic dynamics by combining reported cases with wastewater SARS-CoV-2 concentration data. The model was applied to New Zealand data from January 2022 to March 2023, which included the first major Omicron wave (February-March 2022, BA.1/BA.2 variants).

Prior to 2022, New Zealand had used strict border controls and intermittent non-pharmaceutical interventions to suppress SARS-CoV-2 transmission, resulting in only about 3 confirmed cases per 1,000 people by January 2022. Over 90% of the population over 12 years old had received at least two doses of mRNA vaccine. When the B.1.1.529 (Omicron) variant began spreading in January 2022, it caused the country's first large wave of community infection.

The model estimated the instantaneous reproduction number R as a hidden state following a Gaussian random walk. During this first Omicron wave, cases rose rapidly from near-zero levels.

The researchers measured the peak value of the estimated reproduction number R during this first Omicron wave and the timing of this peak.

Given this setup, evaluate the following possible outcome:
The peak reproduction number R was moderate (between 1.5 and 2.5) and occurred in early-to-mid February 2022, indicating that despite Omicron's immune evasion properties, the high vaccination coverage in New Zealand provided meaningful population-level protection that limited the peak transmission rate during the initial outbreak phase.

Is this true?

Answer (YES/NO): NO